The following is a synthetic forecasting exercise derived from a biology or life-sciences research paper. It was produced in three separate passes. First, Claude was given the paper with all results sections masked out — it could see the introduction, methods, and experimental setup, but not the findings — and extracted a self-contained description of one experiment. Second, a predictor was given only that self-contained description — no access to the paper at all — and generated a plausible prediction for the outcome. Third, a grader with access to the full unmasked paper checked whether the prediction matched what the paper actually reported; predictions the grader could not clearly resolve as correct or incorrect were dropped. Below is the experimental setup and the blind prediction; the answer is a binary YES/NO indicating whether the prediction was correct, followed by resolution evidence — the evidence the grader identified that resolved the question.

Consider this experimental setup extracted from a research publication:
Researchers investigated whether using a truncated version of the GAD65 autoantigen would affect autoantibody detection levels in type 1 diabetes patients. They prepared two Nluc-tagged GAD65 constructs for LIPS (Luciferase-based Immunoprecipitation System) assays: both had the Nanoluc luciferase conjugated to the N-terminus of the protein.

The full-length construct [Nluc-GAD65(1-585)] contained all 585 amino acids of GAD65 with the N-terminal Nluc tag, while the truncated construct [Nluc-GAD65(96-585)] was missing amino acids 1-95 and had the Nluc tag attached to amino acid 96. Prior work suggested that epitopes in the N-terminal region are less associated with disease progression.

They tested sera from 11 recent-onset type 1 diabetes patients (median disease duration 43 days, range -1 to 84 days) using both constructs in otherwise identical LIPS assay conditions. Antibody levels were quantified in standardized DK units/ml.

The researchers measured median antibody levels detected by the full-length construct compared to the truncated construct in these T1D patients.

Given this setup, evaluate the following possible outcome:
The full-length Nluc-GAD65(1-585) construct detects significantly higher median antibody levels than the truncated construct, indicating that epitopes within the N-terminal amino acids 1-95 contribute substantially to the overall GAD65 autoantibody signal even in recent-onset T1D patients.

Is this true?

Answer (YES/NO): NO